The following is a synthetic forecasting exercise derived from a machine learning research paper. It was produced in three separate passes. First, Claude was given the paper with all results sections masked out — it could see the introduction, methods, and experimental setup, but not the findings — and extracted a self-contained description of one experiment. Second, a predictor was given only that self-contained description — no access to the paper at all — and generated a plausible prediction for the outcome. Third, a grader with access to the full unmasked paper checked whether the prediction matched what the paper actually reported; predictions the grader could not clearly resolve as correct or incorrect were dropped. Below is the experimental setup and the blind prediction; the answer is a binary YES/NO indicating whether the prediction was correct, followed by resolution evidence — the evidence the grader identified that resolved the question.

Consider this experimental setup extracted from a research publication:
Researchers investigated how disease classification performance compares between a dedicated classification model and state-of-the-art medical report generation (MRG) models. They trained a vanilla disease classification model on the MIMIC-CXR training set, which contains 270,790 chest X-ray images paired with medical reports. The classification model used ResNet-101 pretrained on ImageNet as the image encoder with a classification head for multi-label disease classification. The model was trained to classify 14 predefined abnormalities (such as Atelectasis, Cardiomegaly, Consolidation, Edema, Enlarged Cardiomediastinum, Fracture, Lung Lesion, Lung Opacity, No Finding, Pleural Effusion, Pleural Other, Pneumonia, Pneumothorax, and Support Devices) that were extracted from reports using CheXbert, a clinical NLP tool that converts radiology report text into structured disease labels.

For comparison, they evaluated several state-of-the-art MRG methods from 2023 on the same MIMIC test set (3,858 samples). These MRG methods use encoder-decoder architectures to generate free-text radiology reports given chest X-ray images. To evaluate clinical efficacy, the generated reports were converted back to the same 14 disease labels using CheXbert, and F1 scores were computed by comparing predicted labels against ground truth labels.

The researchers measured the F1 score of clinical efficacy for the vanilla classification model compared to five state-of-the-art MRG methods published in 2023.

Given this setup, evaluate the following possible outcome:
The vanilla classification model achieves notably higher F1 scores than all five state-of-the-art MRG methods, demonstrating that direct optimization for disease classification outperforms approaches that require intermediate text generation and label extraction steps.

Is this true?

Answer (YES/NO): NO